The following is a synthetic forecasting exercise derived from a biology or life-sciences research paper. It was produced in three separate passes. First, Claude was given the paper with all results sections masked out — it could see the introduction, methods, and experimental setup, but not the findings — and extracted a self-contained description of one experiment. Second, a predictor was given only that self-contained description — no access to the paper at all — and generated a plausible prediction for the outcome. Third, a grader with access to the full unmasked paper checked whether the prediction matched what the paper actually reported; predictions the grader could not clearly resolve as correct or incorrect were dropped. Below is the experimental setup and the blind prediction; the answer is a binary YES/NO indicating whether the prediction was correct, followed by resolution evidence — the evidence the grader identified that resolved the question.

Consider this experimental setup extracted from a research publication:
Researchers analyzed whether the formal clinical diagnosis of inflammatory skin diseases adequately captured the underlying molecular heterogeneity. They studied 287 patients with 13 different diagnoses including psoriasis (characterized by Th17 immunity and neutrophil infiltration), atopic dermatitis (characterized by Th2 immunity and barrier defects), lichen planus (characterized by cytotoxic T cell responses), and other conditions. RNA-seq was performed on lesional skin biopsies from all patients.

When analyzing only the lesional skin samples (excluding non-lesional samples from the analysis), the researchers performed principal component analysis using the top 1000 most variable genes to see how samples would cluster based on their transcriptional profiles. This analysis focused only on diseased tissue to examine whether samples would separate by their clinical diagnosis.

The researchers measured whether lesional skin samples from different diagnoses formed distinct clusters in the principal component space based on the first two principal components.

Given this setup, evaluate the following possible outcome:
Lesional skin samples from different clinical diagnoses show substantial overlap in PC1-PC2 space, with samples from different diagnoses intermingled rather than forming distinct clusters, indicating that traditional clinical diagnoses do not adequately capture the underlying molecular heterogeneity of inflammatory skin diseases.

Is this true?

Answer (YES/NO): YES